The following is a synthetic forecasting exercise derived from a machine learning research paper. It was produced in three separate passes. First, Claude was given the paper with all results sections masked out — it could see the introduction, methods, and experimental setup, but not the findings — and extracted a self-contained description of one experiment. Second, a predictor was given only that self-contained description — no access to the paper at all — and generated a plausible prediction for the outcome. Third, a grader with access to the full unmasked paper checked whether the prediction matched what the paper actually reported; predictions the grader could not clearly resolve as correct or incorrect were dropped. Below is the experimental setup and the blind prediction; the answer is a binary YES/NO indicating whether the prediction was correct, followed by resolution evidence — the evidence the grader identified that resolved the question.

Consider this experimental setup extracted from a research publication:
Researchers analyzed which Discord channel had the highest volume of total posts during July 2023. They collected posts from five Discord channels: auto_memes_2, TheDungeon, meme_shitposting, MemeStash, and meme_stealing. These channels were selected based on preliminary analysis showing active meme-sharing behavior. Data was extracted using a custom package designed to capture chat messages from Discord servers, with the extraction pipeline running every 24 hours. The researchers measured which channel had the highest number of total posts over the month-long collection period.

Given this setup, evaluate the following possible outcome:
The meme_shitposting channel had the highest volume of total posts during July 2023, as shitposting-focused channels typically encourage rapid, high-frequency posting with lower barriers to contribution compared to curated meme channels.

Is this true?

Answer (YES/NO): NO